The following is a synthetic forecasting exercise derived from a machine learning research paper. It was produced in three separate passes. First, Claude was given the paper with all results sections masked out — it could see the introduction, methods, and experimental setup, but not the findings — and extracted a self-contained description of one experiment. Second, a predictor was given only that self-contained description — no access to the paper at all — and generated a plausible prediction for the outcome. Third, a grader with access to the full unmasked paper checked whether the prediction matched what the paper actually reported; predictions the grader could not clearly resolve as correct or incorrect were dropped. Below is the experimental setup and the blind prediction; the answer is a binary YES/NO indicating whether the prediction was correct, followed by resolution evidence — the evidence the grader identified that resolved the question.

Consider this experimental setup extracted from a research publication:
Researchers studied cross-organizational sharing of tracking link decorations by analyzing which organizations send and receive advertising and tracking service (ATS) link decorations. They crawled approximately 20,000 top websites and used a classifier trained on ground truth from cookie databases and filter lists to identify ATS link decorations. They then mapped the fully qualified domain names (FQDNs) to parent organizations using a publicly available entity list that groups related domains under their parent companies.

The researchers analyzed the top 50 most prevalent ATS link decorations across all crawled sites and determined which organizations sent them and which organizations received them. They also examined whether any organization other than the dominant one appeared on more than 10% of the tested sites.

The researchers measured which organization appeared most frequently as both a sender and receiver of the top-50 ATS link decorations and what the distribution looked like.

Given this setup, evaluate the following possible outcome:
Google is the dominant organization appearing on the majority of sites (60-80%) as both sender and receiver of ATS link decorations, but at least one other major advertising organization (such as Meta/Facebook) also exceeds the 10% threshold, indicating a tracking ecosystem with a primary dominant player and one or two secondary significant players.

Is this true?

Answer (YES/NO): YES